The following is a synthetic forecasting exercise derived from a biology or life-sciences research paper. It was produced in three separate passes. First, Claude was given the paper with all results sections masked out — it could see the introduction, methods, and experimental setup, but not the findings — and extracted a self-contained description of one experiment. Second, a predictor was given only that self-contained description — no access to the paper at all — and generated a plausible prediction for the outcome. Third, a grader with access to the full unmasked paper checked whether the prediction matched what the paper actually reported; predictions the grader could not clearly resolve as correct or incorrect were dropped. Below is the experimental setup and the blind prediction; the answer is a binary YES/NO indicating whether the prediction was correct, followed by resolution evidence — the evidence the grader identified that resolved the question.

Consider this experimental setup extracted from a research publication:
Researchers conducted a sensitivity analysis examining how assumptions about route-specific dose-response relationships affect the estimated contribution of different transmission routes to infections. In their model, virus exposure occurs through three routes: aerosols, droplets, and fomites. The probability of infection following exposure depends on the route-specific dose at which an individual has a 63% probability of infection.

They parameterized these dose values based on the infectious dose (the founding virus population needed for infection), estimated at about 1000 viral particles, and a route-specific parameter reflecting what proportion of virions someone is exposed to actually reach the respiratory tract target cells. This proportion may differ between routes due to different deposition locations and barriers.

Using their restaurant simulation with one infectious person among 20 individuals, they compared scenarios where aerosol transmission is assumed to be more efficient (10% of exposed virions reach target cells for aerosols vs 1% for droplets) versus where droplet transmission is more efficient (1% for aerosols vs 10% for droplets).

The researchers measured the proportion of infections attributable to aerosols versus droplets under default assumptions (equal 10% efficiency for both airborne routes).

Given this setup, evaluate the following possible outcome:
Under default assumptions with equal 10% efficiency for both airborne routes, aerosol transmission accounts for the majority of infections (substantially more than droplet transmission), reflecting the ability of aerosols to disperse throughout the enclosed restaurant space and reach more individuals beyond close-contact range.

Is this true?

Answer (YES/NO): YES